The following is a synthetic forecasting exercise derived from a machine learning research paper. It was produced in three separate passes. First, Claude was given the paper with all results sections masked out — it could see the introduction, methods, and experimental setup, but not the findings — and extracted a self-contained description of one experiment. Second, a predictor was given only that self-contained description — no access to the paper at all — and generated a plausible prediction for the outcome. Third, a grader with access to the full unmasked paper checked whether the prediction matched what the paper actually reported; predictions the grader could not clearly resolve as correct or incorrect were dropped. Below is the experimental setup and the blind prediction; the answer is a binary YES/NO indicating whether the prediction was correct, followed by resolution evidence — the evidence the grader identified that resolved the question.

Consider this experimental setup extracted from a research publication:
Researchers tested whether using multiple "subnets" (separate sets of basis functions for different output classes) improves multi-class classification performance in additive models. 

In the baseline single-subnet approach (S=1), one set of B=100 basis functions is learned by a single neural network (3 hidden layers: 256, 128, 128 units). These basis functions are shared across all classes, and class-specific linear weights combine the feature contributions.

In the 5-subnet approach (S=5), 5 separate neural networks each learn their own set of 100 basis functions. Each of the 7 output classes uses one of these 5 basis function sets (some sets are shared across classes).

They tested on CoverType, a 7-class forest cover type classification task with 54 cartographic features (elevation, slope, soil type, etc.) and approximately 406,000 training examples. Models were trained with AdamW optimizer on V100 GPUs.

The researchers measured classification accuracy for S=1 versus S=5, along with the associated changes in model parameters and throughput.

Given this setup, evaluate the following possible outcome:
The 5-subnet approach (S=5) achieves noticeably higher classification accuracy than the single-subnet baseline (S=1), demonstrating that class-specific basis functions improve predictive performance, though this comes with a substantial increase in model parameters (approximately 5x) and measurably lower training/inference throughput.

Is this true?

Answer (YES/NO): NO